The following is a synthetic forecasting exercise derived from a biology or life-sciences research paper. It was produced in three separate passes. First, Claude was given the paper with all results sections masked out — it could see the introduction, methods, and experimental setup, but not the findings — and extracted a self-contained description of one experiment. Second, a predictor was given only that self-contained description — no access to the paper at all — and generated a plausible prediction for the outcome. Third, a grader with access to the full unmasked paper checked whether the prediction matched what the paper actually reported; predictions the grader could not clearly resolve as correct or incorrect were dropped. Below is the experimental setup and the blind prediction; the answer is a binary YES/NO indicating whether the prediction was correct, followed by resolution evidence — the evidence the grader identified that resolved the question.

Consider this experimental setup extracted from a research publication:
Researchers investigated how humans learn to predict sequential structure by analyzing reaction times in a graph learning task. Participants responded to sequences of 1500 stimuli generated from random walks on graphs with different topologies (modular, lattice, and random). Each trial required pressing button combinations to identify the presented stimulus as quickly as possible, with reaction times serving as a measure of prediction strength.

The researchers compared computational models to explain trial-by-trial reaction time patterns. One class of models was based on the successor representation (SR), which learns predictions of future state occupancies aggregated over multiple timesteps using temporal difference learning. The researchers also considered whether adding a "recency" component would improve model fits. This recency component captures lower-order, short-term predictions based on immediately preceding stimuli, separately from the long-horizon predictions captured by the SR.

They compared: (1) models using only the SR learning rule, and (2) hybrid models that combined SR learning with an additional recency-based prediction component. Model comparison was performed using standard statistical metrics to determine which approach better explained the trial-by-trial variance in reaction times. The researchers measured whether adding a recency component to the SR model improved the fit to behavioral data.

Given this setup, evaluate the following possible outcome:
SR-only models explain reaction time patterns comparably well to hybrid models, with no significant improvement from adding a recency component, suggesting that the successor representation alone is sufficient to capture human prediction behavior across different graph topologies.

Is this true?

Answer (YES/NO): NO